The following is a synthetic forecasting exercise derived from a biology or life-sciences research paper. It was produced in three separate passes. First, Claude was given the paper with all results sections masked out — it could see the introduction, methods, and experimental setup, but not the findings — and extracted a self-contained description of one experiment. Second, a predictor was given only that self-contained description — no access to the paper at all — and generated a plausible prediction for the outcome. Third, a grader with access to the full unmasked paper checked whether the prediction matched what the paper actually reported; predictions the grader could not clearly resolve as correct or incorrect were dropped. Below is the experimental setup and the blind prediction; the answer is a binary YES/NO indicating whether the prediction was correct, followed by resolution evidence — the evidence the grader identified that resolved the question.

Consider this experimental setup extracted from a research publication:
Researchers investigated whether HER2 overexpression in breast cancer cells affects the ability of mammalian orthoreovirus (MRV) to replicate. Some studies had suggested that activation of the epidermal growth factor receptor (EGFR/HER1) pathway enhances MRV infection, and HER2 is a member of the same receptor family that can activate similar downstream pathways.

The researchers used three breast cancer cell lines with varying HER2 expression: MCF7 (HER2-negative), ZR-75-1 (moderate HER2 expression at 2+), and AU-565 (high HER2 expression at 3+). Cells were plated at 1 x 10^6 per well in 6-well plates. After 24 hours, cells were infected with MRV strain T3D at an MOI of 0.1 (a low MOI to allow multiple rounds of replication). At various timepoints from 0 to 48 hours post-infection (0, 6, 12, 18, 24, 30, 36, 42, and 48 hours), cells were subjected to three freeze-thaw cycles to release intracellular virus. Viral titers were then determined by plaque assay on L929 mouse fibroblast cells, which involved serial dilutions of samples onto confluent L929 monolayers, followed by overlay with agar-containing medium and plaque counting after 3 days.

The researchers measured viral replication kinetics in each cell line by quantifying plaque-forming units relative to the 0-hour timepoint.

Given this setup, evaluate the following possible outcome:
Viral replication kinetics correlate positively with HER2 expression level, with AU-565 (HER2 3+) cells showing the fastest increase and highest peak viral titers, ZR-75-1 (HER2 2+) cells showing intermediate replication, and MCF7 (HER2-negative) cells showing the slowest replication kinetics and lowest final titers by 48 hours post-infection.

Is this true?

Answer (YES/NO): NO